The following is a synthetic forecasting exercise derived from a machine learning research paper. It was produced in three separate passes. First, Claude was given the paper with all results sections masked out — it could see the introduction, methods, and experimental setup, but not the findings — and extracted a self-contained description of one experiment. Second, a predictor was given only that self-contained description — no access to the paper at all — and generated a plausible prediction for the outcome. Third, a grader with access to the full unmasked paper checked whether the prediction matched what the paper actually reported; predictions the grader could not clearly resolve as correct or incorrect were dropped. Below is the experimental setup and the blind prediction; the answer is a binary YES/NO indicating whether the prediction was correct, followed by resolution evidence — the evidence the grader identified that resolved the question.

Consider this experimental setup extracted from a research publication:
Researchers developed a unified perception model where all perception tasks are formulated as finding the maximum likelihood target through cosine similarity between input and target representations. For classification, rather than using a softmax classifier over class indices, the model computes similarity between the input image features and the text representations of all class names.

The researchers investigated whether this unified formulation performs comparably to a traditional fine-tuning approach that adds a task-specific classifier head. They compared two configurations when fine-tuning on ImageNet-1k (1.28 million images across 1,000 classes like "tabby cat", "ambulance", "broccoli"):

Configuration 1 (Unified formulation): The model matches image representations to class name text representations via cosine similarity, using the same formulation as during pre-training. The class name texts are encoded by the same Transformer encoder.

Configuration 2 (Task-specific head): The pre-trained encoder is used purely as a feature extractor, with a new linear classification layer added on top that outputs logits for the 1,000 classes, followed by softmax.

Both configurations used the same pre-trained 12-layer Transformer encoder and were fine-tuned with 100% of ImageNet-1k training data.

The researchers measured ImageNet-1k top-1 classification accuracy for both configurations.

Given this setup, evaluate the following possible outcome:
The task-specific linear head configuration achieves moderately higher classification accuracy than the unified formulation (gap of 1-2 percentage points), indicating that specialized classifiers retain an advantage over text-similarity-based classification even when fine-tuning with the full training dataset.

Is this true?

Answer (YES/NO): NO